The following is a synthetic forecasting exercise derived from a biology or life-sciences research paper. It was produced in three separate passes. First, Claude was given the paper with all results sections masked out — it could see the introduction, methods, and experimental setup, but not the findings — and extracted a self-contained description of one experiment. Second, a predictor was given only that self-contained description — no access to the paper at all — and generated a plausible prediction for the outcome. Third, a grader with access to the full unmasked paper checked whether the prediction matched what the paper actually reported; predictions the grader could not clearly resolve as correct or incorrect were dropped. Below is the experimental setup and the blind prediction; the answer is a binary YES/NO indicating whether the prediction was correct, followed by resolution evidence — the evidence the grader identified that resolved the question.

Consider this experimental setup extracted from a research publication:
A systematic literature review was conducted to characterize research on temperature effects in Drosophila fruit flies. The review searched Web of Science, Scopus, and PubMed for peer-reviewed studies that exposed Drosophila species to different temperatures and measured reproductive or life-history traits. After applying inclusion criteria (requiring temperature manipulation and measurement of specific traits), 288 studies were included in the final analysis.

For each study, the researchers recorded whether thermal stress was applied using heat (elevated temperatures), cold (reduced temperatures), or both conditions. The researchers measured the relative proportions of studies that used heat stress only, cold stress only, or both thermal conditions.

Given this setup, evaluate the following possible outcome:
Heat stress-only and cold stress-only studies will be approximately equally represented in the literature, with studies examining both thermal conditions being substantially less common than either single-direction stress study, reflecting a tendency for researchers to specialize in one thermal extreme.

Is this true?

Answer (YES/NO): NO